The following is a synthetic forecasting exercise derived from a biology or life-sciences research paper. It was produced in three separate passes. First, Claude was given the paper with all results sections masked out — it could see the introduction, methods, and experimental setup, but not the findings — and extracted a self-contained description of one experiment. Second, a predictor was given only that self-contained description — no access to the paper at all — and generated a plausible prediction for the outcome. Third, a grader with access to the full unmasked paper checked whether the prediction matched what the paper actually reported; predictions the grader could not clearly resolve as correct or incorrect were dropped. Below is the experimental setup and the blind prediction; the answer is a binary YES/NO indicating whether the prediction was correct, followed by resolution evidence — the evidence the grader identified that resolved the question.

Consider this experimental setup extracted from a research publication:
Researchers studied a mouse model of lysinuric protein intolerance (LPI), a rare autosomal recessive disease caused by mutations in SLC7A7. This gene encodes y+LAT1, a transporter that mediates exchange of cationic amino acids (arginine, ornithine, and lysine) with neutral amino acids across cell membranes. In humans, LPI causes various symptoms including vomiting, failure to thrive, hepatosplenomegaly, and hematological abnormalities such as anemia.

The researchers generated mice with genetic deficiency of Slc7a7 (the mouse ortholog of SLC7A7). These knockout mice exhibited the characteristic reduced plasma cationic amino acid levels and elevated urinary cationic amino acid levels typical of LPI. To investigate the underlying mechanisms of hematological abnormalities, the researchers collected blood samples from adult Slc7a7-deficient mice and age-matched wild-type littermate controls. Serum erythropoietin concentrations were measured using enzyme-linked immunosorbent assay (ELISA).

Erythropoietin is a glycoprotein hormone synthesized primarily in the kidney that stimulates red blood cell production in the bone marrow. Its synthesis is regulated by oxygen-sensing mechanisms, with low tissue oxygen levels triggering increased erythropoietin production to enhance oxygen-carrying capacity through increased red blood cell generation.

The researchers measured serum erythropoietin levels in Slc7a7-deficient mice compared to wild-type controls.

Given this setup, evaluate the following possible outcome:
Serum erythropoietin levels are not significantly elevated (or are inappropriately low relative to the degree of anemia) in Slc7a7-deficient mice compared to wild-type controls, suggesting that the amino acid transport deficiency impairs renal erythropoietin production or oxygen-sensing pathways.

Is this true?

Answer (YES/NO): YES